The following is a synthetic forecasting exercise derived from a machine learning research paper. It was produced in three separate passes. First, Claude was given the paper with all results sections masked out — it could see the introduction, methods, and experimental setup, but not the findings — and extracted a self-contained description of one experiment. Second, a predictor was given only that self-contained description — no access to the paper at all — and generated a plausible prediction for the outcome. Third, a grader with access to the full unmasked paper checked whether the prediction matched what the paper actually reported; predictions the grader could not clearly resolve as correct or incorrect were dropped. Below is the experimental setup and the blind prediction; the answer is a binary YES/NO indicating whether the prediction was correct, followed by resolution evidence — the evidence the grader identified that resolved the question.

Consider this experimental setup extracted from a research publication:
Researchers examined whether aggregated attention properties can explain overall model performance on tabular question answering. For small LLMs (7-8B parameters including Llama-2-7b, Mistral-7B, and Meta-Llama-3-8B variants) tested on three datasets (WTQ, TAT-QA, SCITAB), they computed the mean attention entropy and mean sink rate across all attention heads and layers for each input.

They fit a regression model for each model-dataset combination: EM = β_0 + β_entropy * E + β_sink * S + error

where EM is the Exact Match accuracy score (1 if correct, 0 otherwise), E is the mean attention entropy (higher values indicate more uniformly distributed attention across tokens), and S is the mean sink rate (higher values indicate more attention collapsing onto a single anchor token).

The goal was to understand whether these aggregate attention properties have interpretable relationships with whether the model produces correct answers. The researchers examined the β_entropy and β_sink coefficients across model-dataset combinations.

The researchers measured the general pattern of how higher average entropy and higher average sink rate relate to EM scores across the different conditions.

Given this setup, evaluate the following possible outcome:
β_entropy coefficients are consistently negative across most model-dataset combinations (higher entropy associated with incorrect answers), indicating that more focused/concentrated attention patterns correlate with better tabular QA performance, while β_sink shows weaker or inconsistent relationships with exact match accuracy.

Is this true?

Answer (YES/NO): NO